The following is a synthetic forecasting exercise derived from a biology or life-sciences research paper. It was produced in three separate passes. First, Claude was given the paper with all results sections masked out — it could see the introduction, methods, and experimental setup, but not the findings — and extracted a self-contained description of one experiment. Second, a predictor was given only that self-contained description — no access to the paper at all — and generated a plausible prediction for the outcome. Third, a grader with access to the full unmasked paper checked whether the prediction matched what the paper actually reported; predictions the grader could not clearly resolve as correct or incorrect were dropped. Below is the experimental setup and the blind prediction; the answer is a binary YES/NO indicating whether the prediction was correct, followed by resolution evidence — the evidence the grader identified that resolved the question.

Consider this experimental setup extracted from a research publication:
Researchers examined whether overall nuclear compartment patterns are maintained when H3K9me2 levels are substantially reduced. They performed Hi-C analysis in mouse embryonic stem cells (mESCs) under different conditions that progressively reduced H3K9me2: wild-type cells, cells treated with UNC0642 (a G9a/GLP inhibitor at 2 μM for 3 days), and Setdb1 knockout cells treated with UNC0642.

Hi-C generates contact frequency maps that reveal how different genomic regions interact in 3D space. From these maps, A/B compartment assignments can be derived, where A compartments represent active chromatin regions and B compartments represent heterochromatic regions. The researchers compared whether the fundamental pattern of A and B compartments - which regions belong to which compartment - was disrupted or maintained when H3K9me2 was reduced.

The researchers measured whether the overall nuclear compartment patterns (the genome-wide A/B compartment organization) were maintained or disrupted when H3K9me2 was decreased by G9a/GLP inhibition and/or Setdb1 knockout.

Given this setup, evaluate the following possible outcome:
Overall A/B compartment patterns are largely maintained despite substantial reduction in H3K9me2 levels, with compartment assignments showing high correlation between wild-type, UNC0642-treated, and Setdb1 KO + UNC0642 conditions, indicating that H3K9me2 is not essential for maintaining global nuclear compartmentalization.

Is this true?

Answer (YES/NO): YES